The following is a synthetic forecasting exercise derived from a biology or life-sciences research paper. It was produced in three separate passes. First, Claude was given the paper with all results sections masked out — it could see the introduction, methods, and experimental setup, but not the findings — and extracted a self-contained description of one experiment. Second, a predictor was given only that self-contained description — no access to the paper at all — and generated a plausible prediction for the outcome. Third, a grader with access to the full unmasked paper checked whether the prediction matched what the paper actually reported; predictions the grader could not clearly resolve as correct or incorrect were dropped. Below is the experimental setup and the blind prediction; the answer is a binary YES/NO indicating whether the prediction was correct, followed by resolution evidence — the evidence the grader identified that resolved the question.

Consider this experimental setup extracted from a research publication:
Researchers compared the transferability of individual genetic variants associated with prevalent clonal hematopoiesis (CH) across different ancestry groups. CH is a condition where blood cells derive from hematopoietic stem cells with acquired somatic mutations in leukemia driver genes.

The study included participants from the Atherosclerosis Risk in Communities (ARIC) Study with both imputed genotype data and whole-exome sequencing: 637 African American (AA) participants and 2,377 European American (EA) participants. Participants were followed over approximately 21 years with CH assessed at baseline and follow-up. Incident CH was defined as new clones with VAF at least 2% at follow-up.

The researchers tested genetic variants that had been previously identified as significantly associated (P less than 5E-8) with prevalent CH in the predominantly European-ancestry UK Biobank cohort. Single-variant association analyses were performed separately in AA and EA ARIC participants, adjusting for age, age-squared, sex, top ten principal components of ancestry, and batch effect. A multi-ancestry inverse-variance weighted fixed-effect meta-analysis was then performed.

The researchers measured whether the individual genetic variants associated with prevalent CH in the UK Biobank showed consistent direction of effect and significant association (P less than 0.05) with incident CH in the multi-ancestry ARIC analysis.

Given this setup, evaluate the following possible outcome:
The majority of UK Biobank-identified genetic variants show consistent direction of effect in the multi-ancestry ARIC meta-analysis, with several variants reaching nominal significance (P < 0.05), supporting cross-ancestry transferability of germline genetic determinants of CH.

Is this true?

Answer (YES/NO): NO